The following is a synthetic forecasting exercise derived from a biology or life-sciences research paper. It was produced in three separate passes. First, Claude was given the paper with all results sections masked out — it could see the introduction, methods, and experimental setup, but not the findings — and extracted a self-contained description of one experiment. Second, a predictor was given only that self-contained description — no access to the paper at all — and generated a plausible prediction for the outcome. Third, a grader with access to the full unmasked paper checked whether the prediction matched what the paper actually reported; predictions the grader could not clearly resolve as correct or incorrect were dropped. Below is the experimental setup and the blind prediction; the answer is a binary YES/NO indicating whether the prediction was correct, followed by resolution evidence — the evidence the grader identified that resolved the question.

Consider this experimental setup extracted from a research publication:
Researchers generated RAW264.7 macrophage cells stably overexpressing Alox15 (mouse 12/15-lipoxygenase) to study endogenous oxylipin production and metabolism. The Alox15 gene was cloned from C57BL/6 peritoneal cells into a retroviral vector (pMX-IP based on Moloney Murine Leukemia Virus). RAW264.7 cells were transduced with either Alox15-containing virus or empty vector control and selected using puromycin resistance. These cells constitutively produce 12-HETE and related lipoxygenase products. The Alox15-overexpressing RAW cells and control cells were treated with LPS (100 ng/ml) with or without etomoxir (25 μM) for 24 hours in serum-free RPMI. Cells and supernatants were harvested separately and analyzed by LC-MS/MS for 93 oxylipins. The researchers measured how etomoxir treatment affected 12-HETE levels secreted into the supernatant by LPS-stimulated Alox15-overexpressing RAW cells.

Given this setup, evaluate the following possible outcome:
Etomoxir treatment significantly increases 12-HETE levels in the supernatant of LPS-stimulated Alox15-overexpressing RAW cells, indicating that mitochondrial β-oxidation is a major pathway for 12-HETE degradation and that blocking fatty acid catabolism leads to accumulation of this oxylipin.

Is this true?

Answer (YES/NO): YES